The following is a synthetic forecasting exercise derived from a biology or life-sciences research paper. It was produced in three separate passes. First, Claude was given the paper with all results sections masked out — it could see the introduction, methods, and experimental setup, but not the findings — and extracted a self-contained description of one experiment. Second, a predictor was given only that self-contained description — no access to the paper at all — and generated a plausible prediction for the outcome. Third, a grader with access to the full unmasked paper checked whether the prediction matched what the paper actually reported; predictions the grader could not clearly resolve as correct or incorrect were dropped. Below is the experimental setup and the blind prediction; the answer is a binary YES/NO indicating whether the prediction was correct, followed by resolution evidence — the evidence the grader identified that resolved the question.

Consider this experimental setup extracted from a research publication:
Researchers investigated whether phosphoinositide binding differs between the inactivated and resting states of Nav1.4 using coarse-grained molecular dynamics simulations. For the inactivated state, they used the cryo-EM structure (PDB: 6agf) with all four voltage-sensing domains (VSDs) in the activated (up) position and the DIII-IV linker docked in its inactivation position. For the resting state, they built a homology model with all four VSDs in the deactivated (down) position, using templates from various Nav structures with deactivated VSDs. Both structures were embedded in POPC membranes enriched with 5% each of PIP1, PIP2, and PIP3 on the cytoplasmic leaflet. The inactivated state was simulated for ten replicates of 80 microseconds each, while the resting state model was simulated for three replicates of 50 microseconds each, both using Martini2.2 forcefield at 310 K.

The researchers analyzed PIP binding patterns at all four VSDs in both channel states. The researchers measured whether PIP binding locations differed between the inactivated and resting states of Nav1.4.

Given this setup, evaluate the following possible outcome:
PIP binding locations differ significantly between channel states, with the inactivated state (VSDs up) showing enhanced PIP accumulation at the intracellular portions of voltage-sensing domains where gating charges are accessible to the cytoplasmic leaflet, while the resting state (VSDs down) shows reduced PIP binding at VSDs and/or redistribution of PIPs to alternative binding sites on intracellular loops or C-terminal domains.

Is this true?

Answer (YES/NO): NO